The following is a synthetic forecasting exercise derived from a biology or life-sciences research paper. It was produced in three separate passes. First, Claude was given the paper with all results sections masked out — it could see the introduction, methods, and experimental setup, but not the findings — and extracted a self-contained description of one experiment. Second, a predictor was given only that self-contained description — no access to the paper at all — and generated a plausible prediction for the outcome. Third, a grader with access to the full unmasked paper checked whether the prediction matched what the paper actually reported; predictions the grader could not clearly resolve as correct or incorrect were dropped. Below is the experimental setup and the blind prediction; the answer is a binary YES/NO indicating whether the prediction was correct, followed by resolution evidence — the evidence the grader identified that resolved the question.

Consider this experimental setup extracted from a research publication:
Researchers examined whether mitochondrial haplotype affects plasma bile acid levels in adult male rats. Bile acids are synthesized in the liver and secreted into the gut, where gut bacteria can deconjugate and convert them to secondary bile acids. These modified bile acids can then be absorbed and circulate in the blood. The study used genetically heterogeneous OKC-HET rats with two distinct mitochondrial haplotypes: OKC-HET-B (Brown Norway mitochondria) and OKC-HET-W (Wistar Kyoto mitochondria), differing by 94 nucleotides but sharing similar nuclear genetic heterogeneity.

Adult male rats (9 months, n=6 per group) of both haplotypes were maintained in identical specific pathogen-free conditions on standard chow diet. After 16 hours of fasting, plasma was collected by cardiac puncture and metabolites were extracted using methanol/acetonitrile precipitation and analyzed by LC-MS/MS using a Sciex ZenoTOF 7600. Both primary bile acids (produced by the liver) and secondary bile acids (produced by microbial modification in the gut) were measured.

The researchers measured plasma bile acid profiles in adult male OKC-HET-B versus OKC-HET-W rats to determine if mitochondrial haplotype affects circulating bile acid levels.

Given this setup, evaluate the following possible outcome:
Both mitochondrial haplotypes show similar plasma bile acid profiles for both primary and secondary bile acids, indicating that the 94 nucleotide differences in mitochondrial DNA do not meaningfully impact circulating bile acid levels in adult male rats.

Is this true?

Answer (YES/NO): YES